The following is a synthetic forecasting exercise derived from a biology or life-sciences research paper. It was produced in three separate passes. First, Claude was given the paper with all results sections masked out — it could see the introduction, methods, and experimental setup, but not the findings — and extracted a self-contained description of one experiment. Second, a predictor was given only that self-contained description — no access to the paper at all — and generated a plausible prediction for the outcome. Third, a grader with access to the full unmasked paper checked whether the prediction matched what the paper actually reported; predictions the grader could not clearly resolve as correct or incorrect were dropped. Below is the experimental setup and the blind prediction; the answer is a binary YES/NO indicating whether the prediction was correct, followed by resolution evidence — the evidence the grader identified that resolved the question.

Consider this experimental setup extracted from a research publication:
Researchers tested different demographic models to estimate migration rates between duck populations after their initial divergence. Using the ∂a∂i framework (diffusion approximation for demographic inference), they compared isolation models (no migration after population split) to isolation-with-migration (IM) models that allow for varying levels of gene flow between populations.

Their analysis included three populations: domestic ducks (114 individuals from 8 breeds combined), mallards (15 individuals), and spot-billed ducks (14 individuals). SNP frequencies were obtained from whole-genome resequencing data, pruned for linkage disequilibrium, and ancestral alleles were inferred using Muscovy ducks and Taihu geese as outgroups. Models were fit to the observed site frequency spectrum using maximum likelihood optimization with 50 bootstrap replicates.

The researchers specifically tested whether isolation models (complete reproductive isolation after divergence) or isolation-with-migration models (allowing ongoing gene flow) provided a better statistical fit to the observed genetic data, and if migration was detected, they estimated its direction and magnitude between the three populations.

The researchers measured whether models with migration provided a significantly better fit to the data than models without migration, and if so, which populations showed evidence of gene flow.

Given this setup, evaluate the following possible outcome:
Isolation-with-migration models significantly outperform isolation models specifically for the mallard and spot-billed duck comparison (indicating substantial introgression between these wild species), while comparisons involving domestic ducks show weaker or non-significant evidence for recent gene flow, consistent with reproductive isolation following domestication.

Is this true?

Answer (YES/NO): NO